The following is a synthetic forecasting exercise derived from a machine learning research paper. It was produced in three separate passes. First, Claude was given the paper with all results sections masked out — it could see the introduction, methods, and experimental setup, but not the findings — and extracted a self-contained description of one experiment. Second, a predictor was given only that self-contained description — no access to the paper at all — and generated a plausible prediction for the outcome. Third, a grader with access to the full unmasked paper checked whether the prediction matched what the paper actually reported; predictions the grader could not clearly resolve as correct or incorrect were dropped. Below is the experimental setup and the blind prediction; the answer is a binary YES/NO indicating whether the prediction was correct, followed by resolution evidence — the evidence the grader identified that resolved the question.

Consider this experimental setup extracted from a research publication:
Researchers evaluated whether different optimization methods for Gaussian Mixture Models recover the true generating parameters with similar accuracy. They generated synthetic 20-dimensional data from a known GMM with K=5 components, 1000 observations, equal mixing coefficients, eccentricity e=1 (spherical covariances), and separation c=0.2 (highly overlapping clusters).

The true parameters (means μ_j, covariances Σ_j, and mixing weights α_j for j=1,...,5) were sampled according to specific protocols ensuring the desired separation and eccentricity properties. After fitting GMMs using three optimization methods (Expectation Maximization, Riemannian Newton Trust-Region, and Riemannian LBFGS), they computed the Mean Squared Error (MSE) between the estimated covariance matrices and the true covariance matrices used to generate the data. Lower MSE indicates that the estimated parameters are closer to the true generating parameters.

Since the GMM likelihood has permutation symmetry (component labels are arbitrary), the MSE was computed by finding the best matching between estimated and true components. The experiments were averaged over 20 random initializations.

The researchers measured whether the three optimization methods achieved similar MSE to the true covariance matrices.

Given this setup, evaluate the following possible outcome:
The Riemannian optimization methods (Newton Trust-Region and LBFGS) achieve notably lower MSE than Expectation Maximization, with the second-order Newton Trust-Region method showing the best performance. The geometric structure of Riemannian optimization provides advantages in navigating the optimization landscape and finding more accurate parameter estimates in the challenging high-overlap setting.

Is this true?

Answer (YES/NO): NO